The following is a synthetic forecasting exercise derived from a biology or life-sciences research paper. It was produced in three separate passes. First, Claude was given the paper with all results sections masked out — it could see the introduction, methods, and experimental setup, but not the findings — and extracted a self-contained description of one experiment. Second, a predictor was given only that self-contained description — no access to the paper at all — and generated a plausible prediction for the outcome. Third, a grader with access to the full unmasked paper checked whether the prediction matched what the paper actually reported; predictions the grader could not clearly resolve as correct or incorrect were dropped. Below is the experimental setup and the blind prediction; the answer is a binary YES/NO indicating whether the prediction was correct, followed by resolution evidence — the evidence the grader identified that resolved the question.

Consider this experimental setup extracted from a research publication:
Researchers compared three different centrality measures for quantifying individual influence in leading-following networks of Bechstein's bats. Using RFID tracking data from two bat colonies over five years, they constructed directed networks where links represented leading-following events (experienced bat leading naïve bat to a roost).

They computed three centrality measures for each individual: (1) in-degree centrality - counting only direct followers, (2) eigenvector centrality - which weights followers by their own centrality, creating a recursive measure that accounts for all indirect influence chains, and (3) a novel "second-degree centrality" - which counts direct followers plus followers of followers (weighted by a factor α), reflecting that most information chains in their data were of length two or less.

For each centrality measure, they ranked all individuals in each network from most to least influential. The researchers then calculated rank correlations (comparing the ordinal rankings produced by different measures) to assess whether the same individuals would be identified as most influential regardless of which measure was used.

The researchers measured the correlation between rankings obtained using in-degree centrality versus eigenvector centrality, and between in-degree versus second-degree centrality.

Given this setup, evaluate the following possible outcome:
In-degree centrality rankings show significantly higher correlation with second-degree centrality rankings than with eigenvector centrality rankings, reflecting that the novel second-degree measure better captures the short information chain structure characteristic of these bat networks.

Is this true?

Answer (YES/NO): NO